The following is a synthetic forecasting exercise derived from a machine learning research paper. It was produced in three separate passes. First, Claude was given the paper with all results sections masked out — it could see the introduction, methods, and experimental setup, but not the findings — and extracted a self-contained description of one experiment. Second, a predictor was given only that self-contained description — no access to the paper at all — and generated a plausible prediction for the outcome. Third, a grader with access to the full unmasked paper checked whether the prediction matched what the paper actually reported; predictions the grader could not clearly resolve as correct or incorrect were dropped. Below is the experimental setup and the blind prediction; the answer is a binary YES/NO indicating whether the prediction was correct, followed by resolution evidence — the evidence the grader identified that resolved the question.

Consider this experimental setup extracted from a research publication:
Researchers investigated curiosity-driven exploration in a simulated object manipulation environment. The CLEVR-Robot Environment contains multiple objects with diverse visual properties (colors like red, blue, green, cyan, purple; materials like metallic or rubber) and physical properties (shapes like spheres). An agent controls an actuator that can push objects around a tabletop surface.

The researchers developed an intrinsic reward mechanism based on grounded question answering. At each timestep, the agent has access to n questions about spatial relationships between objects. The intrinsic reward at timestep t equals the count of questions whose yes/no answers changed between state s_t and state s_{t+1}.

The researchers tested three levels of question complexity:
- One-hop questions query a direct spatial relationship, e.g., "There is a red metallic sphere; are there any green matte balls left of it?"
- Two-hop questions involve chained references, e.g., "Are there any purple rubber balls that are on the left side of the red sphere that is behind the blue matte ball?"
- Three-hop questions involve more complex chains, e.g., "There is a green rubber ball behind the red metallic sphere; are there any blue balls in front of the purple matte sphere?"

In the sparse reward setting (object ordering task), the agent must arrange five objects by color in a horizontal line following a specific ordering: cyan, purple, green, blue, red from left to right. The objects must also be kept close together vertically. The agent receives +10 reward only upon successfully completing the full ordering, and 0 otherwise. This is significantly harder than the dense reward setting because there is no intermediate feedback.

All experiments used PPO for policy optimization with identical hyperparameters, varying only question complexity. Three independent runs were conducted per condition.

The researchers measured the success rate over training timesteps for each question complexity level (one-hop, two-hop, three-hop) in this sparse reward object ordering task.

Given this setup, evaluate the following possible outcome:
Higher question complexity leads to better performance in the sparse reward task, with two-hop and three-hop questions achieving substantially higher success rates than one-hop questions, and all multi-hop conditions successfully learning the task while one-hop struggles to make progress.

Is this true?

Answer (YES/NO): NO